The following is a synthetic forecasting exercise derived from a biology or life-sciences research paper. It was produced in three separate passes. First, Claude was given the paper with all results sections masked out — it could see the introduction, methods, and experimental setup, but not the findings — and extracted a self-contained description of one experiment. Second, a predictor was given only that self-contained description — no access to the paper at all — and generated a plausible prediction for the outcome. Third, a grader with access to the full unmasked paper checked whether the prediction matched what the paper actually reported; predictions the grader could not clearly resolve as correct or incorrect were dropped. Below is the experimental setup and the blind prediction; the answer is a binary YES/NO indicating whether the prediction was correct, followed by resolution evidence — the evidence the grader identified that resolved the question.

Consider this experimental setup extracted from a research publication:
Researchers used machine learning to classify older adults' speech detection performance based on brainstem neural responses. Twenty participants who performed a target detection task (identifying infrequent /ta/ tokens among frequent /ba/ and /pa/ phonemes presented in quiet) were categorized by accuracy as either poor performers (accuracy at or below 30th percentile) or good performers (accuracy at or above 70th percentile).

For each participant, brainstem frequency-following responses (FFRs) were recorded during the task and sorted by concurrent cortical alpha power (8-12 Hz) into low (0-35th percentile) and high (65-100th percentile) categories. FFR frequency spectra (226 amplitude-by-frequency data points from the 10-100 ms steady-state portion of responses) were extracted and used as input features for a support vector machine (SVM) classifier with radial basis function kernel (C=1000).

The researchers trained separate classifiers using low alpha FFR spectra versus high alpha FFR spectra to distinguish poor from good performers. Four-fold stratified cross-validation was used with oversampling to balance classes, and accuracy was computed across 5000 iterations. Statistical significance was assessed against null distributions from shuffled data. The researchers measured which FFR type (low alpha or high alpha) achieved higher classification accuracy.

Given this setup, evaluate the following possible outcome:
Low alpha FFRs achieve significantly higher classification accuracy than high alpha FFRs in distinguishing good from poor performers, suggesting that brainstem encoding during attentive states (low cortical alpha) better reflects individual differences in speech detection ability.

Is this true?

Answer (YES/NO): YES